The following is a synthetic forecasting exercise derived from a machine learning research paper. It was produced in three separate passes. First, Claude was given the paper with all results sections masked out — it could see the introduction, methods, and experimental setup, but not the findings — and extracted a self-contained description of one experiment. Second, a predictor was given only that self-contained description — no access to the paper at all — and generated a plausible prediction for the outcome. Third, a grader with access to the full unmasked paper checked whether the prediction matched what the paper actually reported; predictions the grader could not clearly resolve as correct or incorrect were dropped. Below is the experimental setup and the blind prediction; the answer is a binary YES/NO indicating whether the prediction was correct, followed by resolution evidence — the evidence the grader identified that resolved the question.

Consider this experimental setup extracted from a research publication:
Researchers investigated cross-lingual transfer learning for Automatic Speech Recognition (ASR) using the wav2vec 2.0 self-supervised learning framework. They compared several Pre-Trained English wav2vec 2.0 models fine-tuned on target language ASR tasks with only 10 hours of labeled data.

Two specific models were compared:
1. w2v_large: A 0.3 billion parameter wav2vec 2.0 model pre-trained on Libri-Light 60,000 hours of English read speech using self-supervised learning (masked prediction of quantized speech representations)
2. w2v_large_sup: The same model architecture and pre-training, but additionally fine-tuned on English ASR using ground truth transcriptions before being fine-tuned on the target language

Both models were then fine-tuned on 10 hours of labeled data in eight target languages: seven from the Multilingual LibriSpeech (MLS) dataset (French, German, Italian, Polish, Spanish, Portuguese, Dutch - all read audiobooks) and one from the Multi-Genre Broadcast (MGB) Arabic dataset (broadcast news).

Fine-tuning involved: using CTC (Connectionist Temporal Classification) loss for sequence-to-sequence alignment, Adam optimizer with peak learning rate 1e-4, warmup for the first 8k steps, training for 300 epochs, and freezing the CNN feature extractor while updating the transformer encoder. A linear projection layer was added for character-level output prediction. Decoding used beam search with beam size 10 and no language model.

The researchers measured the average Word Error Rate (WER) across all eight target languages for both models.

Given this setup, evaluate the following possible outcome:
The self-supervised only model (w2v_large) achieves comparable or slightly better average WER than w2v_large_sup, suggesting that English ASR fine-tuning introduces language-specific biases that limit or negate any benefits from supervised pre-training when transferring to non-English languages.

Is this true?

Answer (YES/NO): NO